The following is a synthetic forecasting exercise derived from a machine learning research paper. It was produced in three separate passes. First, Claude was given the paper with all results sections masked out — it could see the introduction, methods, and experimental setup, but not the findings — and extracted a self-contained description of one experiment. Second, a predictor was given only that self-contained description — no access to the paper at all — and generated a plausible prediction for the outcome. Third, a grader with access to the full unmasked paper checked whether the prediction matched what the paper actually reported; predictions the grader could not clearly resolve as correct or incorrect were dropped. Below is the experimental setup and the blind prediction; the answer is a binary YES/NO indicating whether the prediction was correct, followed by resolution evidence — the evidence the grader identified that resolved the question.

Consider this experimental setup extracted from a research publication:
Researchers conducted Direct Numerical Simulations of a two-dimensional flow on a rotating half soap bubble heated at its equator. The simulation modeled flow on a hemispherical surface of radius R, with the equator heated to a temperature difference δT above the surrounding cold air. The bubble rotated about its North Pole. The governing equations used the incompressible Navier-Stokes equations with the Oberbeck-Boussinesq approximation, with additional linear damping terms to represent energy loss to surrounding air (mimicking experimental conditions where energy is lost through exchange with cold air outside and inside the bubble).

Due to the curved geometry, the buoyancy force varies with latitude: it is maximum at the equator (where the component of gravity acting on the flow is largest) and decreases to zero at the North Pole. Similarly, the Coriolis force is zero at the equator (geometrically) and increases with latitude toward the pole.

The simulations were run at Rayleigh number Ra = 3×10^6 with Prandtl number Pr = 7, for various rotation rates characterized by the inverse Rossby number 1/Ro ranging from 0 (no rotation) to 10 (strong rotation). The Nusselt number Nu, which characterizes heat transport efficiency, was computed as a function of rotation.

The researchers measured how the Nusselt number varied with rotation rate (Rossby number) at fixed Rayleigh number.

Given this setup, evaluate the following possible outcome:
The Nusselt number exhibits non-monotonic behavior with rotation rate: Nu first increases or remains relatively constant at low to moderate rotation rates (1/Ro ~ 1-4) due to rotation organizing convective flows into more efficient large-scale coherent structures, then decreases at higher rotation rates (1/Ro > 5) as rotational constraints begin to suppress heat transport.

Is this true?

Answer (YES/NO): NO